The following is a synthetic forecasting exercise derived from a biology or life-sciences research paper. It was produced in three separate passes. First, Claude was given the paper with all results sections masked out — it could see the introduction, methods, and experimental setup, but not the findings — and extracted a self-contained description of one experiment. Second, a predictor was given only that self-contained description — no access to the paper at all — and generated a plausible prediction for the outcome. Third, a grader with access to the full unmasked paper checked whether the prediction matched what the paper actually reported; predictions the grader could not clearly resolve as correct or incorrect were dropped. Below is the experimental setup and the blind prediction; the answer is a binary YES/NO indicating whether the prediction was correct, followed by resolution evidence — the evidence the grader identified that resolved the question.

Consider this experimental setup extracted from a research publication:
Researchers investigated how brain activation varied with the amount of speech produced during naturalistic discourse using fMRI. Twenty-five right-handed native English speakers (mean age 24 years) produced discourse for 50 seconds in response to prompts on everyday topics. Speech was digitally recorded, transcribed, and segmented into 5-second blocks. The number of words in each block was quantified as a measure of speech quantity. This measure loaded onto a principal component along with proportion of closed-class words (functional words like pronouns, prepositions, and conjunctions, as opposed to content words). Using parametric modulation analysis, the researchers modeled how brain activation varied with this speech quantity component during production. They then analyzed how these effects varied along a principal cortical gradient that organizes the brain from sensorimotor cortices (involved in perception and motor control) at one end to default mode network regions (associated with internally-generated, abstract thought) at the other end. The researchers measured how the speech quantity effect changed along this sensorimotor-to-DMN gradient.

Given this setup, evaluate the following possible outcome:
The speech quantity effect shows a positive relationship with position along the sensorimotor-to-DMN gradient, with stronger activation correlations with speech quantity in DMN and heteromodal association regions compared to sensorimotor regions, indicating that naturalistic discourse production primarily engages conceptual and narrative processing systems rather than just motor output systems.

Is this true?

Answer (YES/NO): YES